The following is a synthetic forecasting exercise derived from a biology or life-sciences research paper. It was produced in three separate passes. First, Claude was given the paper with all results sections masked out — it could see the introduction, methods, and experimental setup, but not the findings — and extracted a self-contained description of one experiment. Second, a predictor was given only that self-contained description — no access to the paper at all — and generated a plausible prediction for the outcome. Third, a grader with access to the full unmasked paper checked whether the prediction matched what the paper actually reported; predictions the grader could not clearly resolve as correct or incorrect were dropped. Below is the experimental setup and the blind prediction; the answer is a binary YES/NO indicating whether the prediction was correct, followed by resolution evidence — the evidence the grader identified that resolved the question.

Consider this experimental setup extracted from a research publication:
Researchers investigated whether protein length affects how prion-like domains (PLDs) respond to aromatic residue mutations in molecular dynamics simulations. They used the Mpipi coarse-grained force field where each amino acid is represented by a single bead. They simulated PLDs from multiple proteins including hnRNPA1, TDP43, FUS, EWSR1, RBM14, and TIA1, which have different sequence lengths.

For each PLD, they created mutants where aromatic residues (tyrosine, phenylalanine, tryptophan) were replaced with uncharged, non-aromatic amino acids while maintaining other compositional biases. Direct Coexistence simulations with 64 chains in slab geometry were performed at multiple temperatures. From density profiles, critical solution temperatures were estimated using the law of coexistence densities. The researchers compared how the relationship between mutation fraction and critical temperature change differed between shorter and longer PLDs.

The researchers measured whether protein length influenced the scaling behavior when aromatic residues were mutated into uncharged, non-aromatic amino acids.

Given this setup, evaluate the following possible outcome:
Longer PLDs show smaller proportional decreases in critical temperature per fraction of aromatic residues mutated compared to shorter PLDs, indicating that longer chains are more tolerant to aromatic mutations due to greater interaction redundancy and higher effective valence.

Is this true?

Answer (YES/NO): NO